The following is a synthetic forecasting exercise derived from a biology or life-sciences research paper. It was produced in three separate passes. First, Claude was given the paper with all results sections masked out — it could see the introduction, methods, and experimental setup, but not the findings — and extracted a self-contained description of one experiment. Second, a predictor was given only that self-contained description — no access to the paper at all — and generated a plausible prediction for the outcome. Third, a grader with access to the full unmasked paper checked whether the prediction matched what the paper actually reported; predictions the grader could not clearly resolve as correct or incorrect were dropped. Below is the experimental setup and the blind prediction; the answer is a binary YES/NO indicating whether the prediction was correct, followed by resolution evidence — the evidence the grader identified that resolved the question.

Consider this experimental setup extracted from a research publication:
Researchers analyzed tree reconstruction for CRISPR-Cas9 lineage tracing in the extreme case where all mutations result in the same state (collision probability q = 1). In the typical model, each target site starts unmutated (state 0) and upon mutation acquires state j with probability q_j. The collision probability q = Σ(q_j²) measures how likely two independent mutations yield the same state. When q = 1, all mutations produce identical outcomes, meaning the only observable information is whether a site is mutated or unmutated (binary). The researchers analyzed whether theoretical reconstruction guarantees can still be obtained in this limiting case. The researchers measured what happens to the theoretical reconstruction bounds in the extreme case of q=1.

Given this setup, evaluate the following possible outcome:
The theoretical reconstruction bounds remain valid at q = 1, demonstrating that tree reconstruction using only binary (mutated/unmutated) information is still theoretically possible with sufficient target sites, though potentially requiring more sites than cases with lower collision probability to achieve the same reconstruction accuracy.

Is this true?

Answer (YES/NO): YES